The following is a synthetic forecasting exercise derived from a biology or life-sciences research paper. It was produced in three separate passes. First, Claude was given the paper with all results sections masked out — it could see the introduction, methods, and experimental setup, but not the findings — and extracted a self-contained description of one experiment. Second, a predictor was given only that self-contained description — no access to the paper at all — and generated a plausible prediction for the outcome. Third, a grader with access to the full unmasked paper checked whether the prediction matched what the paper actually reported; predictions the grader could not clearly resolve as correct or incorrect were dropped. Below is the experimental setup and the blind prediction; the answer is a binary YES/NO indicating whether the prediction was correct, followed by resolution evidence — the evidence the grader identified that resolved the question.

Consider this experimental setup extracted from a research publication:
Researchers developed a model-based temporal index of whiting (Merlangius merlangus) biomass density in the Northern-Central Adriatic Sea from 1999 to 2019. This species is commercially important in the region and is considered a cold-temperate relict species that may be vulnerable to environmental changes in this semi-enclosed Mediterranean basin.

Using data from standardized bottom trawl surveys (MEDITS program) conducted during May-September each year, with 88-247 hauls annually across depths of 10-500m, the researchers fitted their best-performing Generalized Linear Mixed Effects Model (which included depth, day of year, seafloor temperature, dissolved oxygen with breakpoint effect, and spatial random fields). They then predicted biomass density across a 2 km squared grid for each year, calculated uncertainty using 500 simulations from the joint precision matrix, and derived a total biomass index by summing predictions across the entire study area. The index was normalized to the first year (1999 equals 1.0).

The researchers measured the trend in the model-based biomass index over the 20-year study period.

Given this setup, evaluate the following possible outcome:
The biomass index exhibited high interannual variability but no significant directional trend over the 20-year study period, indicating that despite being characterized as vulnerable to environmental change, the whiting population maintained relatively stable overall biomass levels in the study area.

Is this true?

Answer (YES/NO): YES